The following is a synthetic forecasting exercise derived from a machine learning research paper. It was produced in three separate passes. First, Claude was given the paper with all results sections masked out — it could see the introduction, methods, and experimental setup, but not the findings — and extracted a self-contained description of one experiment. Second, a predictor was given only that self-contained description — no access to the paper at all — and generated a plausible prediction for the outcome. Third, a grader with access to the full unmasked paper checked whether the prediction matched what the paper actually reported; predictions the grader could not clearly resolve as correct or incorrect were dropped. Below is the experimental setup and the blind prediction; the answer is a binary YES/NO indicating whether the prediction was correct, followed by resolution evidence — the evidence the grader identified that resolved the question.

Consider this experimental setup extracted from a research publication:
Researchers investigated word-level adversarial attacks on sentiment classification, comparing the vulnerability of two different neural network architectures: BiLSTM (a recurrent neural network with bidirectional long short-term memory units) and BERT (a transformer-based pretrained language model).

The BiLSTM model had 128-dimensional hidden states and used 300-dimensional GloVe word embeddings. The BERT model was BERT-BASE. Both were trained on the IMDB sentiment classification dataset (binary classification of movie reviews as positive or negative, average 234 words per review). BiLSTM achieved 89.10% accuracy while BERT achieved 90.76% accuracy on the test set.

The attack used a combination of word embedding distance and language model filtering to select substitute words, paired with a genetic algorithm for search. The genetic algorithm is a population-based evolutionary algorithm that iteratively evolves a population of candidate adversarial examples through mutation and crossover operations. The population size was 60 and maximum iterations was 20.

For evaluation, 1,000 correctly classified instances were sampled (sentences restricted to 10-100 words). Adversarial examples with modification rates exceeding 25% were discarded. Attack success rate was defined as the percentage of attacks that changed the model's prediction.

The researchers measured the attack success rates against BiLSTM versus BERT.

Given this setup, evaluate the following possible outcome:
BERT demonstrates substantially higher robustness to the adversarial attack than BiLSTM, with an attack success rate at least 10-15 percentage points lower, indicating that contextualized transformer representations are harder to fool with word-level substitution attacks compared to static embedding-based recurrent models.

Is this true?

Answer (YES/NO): NO